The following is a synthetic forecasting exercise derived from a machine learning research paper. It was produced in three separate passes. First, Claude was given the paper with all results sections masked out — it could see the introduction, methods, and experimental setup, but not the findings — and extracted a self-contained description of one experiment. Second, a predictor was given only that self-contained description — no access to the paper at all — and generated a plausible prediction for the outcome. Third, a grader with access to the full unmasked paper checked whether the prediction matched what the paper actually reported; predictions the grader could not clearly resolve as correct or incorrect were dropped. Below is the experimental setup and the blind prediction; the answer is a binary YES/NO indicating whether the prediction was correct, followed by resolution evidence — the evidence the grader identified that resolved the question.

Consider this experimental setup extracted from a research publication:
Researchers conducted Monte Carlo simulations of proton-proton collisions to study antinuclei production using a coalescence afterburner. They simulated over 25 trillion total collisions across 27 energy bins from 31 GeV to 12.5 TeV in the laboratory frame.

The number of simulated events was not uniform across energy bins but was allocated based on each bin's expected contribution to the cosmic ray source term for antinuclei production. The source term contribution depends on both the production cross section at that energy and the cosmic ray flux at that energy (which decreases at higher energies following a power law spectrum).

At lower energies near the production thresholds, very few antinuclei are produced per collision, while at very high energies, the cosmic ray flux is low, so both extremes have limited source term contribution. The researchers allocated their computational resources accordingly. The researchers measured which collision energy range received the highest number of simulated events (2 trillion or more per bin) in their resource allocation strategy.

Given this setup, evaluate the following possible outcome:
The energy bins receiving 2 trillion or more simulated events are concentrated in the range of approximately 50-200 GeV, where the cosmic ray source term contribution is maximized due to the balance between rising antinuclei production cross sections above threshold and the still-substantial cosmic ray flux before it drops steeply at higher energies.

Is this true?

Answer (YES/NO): NO